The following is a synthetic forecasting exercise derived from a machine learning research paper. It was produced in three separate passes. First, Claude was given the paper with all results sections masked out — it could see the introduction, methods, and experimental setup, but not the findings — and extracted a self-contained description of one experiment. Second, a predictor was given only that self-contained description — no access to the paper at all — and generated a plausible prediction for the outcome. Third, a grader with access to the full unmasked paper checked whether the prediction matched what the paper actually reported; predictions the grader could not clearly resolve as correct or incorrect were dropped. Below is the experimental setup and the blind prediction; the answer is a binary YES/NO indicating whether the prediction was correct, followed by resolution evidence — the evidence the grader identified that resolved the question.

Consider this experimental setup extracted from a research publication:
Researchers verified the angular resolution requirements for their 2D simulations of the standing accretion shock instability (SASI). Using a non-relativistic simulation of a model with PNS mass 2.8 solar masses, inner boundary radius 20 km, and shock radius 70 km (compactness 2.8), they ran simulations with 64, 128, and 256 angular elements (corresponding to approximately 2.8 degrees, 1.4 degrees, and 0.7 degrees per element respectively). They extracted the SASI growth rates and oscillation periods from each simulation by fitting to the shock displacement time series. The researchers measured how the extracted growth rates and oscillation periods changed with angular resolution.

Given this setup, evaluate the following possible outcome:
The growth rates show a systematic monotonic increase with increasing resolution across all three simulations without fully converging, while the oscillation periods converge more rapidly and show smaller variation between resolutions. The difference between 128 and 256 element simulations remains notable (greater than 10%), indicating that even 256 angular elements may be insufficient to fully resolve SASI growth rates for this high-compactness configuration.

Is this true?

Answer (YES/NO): NO